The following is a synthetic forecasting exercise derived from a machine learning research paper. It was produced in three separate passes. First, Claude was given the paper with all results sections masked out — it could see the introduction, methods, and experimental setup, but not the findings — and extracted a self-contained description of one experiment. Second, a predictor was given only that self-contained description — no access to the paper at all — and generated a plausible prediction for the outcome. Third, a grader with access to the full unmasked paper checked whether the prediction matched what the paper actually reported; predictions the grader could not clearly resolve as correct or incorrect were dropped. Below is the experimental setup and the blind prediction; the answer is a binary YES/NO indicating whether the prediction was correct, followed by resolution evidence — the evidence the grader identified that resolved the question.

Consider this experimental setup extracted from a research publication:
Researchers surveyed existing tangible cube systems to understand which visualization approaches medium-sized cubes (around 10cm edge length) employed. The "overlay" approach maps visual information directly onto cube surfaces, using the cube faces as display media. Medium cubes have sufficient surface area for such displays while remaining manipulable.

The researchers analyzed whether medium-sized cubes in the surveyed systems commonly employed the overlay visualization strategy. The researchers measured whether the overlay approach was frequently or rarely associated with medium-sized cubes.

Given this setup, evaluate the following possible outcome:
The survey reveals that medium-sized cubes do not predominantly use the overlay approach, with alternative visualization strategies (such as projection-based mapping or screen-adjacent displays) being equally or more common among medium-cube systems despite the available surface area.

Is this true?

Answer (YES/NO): NO